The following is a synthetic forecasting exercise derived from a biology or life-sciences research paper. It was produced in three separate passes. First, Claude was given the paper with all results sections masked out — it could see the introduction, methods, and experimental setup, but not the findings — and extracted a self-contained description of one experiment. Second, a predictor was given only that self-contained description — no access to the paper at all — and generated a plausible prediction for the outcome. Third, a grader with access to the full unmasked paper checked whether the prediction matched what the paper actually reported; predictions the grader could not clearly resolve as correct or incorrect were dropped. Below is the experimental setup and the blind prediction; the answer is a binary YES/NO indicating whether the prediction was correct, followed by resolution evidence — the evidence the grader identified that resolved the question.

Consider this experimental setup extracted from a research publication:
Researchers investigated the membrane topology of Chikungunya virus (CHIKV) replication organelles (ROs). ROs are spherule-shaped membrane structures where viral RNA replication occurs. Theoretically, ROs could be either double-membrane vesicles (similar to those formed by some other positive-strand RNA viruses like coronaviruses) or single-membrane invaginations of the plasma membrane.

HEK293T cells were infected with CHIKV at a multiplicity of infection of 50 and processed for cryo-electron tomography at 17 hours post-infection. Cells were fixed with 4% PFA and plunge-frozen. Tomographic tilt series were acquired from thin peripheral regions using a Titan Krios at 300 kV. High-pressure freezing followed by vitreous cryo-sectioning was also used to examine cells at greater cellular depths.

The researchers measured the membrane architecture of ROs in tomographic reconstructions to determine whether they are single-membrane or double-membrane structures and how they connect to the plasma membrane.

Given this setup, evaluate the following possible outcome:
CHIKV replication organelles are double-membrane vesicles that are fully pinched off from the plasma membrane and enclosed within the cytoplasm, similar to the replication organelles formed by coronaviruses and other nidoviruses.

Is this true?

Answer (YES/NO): NO